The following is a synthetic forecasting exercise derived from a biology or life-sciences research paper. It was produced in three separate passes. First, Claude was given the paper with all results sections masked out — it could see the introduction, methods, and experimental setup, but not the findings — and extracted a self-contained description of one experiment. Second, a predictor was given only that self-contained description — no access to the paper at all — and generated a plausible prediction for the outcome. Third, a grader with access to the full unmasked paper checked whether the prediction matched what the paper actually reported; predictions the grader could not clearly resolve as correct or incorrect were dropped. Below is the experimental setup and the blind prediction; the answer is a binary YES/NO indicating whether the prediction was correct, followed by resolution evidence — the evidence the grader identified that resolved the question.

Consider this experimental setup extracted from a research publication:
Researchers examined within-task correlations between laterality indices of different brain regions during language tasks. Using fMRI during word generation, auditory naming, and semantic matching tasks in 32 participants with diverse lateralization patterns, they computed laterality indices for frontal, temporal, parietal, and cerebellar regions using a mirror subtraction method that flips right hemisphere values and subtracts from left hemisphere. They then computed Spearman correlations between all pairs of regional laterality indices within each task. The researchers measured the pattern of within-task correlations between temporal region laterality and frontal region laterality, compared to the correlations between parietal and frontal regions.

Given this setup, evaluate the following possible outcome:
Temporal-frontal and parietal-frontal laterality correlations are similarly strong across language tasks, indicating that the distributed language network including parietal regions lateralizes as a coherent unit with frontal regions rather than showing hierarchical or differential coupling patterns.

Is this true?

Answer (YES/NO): NO